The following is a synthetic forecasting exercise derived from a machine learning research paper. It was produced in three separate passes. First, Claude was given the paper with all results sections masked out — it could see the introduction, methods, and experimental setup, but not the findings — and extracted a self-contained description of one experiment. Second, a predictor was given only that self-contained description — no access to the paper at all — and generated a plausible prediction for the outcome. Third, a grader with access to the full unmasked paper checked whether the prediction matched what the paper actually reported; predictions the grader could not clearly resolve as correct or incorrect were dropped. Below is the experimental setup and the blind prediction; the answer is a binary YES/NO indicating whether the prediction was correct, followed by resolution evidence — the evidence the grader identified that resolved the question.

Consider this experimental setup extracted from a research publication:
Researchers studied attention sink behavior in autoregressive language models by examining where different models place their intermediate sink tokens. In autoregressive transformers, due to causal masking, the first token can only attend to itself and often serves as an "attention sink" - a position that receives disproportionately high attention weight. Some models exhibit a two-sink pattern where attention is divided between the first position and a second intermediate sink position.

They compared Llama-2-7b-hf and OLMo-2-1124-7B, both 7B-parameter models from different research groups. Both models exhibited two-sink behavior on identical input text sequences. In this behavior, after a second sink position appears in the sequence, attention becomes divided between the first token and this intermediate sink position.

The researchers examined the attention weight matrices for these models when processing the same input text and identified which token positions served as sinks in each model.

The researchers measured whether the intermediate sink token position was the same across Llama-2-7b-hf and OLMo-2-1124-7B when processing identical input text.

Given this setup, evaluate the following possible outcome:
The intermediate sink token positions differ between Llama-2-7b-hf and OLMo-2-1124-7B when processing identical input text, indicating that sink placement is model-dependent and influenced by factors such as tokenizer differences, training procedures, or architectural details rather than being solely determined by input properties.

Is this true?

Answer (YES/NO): YES